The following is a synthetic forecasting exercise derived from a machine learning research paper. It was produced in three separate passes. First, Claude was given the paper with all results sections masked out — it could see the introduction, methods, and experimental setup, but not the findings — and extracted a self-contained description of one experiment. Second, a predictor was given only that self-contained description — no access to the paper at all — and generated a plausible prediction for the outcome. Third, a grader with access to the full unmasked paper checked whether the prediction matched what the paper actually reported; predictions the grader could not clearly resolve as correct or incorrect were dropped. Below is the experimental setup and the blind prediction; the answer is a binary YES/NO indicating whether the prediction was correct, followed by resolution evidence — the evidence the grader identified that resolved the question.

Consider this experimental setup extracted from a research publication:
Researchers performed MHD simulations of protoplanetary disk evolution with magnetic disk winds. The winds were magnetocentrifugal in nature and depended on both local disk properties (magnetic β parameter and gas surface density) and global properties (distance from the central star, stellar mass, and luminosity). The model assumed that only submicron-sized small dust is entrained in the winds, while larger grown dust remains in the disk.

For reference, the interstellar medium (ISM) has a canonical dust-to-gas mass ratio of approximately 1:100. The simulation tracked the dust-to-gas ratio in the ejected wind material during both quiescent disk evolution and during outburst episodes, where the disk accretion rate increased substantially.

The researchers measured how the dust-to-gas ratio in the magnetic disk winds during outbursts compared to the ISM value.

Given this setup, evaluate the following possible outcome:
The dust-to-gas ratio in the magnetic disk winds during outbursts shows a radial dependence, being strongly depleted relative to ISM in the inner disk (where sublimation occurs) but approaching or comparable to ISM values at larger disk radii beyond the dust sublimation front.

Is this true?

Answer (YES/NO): NO